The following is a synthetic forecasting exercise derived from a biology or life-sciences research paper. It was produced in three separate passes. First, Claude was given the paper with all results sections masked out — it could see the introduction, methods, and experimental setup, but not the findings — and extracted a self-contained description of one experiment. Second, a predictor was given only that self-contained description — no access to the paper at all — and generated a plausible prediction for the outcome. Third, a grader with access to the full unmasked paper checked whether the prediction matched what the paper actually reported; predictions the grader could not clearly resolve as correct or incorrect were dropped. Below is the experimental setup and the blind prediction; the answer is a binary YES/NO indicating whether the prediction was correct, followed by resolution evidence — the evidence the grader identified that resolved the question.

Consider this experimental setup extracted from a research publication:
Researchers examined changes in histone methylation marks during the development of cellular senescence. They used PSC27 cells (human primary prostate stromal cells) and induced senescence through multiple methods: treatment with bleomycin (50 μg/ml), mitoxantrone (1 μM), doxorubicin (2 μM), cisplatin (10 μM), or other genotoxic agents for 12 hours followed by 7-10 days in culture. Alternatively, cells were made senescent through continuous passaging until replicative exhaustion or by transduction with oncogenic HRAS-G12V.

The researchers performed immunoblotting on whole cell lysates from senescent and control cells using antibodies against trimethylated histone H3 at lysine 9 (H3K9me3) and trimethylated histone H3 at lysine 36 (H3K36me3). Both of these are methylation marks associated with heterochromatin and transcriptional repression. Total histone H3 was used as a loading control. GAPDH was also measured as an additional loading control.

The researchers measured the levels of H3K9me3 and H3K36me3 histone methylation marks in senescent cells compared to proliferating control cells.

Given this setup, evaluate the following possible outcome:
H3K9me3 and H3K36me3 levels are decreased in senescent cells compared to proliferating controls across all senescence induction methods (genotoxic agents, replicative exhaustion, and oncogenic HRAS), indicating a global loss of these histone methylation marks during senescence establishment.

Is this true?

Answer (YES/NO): YES